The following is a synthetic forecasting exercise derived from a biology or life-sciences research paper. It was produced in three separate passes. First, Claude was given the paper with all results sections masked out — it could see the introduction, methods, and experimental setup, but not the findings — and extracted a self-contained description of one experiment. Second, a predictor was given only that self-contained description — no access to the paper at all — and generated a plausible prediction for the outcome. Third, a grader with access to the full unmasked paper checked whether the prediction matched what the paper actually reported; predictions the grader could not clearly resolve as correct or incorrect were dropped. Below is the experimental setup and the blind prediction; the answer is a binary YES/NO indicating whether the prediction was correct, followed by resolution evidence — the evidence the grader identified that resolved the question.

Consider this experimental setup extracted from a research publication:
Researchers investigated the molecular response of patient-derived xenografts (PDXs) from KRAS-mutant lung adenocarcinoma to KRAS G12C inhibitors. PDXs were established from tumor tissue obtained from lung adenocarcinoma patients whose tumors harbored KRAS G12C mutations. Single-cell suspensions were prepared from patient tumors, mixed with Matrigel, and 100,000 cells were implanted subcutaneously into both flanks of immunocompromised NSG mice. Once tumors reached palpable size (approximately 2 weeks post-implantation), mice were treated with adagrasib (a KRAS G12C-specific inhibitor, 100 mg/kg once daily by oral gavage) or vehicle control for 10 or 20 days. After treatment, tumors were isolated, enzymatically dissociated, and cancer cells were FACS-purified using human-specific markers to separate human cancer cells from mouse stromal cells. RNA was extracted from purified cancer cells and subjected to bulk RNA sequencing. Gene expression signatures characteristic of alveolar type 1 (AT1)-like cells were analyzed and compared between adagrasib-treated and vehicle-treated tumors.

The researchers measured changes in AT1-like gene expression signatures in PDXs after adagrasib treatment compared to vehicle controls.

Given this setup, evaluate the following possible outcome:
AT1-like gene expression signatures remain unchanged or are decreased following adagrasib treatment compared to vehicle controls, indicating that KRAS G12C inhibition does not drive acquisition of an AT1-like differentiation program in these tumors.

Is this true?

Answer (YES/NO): NO